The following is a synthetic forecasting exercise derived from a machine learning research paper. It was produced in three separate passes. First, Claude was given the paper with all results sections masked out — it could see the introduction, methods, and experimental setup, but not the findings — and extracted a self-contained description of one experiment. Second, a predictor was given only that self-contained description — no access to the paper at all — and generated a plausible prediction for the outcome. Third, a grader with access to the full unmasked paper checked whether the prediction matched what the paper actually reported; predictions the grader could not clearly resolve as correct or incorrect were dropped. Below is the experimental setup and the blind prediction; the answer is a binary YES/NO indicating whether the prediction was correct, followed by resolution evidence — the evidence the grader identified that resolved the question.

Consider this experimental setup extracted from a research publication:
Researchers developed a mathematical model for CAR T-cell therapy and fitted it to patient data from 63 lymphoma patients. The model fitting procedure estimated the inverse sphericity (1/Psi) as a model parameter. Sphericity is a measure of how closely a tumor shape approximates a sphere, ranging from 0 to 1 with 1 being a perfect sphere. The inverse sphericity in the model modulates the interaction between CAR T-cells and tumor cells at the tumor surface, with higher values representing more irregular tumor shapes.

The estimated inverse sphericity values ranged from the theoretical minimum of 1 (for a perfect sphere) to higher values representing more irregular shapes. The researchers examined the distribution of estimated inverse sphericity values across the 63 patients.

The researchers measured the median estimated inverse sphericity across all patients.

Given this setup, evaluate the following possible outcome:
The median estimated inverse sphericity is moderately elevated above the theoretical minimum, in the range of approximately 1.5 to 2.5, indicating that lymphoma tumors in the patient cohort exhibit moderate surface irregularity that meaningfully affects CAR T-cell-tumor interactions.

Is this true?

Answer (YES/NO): NO